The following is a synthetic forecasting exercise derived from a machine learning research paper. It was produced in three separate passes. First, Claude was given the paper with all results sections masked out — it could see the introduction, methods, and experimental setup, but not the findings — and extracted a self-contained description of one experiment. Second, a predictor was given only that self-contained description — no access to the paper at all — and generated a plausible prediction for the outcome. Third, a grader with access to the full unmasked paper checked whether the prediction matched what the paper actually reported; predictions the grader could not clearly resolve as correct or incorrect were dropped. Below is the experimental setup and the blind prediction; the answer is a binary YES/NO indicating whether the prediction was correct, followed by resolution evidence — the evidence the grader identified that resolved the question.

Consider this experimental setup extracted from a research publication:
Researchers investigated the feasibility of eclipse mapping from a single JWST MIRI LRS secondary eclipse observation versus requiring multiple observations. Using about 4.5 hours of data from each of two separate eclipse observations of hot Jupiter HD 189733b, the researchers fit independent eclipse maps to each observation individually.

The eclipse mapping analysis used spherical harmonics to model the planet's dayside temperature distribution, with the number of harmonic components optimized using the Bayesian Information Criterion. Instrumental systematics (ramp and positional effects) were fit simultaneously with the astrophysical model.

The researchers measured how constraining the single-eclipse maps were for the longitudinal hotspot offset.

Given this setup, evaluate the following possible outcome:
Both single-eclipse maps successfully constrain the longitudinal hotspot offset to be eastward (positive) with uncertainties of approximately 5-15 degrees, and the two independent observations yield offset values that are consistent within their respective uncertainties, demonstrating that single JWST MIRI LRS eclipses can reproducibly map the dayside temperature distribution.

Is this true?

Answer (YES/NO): NO